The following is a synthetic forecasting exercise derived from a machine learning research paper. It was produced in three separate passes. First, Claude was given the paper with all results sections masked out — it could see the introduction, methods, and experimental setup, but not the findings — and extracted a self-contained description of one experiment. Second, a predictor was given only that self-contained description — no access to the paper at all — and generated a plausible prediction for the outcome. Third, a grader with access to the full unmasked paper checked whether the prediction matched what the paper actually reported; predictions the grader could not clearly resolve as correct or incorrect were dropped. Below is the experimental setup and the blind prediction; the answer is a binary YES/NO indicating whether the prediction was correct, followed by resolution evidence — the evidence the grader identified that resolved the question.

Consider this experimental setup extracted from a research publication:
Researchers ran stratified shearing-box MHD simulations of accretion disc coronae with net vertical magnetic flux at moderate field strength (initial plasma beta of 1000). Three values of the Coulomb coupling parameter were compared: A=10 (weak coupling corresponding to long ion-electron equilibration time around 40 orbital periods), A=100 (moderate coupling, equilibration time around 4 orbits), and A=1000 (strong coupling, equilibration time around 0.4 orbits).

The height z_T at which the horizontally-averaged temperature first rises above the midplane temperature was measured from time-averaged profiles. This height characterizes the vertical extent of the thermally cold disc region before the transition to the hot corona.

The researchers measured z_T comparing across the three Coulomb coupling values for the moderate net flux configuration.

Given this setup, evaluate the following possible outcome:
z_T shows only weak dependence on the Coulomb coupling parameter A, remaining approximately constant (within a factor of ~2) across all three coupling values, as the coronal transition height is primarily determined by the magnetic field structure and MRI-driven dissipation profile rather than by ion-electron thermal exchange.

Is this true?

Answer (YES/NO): NO